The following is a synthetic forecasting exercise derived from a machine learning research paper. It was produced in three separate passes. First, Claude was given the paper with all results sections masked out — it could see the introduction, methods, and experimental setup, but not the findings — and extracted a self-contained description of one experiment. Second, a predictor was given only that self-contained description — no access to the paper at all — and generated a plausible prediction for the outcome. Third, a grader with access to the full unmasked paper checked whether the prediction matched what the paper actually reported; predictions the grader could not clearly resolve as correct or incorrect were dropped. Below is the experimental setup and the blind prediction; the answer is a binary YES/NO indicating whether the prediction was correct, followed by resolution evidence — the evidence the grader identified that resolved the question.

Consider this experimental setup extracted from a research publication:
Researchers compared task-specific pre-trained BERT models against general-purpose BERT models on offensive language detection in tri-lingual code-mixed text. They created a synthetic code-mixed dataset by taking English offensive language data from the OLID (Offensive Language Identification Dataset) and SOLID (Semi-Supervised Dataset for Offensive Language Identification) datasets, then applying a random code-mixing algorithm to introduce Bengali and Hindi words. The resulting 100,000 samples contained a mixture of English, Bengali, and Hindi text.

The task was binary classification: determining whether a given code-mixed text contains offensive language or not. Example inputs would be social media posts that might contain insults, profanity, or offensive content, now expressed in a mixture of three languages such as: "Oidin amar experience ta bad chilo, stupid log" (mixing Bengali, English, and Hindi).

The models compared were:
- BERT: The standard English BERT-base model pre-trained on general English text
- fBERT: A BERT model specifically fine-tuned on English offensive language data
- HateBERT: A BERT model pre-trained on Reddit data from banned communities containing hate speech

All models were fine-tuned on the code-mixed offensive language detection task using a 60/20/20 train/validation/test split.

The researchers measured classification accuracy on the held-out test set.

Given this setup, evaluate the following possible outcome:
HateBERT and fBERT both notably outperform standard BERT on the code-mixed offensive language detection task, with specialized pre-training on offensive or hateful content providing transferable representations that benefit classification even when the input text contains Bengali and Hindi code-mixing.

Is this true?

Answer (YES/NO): NO